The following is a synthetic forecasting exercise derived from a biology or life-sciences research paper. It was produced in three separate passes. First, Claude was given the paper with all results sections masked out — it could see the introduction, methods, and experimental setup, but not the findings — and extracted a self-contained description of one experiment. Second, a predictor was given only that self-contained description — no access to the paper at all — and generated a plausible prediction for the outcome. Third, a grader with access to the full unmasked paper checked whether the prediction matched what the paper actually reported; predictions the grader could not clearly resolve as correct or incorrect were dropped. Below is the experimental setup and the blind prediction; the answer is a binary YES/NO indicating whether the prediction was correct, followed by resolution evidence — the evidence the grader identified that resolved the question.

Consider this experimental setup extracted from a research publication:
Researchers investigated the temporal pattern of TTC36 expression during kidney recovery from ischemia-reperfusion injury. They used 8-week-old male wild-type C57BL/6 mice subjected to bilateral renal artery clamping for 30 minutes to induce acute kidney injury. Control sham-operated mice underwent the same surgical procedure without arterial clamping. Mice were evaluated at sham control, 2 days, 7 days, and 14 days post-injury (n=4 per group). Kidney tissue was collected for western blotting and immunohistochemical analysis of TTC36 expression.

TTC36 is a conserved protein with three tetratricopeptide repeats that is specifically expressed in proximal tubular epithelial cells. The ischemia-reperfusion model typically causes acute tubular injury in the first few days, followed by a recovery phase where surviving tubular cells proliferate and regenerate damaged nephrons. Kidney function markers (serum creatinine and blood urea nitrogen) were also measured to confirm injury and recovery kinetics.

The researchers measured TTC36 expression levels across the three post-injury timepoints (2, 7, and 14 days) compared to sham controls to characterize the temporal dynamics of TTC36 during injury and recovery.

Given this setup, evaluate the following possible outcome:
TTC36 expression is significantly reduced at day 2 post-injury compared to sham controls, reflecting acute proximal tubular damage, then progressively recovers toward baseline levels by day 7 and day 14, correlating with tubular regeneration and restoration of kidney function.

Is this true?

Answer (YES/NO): YES